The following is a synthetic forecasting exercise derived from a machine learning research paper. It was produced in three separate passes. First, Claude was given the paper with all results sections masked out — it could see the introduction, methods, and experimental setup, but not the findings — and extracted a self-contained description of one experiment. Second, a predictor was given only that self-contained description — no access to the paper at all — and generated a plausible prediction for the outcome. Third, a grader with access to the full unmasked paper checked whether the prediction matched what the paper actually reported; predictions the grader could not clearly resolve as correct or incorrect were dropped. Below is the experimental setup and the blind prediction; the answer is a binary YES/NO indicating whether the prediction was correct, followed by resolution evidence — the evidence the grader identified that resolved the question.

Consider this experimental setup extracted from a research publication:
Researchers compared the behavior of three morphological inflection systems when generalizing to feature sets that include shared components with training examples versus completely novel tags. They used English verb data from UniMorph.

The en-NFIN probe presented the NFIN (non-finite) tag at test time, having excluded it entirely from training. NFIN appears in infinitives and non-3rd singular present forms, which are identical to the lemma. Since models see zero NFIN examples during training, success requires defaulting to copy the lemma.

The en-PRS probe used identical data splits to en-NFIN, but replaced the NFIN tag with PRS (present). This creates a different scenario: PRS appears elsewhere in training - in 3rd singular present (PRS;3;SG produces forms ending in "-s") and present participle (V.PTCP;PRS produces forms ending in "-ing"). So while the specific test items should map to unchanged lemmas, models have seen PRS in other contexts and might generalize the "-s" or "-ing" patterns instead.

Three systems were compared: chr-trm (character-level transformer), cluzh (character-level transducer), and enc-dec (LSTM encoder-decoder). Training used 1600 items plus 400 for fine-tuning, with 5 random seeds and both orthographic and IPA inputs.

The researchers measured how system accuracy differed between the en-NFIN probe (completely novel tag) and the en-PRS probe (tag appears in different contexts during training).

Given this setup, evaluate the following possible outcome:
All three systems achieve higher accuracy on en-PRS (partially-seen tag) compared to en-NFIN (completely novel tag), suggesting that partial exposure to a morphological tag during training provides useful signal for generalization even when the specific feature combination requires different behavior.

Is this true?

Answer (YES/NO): NO